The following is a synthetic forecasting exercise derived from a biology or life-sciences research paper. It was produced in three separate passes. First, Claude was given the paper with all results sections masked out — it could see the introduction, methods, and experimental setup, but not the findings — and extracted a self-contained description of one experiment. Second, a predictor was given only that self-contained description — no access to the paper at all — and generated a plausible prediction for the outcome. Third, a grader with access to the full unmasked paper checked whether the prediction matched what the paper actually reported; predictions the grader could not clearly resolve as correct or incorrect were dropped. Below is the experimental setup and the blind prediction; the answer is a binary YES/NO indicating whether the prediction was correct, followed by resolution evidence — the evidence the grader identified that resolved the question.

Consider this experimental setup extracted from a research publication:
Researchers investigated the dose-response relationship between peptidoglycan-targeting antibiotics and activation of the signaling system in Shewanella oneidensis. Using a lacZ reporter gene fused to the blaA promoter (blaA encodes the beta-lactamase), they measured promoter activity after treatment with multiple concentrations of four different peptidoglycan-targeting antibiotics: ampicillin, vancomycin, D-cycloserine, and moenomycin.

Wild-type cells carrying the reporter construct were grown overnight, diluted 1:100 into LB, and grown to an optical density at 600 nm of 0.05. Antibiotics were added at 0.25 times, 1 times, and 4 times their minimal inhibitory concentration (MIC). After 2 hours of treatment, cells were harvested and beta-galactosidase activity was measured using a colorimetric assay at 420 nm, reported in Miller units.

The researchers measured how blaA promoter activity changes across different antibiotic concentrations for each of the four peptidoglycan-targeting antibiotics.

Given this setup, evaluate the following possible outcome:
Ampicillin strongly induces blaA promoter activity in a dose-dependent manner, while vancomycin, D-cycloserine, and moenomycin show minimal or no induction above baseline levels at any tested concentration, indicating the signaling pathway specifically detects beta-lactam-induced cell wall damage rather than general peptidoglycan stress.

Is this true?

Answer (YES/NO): NO